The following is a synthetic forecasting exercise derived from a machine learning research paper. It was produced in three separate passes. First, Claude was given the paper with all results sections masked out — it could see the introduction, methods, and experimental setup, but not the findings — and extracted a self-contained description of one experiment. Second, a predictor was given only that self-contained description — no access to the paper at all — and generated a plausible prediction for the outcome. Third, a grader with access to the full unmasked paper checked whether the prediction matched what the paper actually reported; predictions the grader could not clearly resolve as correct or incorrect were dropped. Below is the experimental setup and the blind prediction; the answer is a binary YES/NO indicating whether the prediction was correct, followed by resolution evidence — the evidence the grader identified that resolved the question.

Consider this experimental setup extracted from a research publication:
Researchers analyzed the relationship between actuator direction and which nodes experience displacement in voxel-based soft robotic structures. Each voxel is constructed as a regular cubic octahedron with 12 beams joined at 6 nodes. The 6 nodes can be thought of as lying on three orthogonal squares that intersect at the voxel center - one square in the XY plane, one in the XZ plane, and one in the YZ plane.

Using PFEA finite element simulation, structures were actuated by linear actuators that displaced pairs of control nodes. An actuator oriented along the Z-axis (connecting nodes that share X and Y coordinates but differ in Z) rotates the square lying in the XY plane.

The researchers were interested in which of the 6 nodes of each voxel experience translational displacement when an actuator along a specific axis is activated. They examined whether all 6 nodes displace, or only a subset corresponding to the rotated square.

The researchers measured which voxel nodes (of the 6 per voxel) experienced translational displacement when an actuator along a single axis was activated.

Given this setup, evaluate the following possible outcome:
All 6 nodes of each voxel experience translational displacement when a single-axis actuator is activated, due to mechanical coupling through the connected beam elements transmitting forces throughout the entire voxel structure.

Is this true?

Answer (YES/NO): NO